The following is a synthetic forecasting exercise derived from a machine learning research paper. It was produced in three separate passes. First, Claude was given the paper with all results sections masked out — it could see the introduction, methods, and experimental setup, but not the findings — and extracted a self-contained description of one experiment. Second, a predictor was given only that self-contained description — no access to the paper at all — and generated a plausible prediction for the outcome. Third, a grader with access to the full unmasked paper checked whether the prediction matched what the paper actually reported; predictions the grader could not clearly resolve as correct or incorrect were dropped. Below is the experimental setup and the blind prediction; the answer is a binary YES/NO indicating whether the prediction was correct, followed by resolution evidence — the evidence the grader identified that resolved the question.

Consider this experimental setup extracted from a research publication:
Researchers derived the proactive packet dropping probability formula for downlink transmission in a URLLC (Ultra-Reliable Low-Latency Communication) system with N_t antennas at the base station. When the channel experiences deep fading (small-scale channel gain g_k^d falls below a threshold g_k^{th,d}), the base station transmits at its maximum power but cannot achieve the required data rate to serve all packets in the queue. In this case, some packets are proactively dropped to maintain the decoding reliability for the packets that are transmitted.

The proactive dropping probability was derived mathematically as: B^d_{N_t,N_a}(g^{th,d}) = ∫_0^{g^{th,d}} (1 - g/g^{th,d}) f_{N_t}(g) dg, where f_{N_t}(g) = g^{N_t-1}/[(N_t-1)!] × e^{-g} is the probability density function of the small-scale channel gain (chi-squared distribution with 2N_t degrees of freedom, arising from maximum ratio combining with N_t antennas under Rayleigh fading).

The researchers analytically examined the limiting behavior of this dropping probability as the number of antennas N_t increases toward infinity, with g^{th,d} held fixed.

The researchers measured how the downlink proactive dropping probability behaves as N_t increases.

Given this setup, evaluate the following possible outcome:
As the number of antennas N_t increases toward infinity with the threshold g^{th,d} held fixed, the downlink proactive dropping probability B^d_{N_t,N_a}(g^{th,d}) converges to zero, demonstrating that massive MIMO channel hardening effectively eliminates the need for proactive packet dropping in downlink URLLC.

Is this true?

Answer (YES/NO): NO